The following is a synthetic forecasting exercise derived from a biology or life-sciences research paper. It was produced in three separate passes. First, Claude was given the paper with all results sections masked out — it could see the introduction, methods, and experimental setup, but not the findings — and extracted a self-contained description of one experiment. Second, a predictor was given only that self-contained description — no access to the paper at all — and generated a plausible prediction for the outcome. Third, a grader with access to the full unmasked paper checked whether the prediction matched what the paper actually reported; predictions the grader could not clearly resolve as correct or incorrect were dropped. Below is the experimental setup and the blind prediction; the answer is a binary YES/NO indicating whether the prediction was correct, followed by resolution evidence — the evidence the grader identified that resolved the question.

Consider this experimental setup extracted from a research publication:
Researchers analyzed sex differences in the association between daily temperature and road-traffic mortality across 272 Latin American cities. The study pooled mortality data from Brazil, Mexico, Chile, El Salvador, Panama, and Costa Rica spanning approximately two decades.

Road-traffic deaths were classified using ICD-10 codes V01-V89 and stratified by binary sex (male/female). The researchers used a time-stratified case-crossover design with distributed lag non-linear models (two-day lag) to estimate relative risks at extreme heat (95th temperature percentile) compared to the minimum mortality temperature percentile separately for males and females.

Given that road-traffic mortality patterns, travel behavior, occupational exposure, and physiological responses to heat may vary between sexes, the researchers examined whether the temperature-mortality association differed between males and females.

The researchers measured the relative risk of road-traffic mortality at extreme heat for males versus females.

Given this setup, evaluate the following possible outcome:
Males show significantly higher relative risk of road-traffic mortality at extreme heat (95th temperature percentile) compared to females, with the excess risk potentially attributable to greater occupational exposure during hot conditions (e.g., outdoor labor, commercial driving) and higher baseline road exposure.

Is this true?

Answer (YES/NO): NO